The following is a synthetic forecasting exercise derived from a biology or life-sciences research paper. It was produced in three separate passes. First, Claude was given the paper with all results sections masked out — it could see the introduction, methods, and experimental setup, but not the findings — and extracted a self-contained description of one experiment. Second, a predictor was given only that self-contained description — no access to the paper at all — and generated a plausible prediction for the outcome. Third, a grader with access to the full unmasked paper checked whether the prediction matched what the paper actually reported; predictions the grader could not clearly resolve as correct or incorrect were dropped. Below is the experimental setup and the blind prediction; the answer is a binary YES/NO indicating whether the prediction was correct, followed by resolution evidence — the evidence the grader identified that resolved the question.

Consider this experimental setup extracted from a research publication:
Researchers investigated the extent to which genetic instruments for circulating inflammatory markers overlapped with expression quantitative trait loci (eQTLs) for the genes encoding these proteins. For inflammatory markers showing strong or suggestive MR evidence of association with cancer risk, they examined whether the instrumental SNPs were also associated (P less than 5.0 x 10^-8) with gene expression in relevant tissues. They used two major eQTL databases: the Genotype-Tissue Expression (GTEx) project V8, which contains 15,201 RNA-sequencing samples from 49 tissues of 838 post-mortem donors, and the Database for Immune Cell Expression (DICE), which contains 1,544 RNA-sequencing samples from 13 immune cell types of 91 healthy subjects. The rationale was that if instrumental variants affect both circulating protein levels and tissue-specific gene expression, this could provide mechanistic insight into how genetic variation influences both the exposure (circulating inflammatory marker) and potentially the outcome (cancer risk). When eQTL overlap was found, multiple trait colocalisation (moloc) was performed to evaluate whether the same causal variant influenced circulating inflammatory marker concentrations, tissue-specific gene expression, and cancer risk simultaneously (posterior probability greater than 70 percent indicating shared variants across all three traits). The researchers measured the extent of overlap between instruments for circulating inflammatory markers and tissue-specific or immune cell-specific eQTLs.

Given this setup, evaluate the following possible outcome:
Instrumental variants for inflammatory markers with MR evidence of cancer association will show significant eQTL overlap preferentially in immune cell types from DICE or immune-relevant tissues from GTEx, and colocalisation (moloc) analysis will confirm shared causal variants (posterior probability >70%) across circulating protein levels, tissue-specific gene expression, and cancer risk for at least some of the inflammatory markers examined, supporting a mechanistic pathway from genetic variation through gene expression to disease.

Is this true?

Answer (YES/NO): NO